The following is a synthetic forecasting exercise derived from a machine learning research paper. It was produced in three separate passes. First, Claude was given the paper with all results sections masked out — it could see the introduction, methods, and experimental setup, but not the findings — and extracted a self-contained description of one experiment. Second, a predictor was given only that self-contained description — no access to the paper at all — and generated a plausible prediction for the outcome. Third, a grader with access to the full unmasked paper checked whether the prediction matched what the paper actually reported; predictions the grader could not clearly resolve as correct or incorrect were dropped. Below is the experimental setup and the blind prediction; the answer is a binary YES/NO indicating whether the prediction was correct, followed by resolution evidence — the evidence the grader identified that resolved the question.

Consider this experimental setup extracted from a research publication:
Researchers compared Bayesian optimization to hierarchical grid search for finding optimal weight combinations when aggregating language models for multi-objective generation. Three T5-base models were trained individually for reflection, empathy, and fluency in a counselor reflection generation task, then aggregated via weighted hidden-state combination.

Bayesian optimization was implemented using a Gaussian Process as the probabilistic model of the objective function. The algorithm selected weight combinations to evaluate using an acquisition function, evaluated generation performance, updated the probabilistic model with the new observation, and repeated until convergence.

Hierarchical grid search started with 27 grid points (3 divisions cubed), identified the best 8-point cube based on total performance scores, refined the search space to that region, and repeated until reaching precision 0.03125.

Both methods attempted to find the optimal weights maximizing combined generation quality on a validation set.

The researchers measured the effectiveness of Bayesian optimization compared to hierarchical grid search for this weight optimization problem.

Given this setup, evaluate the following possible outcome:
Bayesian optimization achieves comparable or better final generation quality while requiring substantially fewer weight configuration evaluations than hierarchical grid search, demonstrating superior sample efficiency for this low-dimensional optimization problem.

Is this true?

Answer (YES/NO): NO